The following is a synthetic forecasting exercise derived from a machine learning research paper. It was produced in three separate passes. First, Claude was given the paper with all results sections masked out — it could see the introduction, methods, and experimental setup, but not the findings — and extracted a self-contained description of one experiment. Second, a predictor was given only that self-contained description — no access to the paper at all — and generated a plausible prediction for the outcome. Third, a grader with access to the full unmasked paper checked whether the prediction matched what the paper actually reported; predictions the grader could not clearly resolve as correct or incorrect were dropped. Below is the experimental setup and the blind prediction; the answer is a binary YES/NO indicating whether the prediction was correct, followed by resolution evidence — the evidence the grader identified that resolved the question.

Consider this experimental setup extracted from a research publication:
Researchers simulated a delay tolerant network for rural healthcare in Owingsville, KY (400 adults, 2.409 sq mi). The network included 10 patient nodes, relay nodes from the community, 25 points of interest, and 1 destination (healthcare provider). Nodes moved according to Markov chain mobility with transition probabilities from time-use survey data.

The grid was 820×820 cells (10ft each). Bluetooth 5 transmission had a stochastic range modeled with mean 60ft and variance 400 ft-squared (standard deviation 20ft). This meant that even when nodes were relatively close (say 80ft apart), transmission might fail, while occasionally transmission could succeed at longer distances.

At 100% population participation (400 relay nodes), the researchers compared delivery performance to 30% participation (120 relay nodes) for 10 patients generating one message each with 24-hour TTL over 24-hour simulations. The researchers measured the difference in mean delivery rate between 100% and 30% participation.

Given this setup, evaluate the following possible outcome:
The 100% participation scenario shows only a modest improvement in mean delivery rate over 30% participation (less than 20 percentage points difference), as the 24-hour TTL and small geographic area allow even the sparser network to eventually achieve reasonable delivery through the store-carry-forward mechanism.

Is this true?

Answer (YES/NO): YES